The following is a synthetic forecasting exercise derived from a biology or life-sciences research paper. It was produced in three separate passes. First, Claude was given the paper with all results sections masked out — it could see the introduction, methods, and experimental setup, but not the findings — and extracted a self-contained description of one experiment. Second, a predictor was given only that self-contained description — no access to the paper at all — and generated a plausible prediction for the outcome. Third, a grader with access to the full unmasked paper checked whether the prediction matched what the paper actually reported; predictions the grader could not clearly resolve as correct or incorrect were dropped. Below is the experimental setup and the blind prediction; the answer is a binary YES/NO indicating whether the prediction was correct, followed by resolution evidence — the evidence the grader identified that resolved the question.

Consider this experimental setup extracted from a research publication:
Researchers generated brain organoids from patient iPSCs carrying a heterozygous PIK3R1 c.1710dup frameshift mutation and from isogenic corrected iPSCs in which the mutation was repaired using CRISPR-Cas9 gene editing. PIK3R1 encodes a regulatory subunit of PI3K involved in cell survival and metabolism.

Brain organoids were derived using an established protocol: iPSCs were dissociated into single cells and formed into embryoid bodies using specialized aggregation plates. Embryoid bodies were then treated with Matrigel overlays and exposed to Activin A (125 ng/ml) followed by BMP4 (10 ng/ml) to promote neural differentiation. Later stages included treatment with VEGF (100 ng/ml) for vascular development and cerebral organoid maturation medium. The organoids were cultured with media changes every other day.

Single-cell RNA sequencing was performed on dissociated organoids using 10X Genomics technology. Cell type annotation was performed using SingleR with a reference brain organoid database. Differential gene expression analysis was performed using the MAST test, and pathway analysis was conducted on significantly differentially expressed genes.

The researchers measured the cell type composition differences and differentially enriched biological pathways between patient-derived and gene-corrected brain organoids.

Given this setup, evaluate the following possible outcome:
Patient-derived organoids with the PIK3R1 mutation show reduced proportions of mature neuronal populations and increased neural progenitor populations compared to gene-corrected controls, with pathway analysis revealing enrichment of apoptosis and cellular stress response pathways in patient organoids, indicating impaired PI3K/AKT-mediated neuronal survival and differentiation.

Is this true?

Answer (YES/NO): NO